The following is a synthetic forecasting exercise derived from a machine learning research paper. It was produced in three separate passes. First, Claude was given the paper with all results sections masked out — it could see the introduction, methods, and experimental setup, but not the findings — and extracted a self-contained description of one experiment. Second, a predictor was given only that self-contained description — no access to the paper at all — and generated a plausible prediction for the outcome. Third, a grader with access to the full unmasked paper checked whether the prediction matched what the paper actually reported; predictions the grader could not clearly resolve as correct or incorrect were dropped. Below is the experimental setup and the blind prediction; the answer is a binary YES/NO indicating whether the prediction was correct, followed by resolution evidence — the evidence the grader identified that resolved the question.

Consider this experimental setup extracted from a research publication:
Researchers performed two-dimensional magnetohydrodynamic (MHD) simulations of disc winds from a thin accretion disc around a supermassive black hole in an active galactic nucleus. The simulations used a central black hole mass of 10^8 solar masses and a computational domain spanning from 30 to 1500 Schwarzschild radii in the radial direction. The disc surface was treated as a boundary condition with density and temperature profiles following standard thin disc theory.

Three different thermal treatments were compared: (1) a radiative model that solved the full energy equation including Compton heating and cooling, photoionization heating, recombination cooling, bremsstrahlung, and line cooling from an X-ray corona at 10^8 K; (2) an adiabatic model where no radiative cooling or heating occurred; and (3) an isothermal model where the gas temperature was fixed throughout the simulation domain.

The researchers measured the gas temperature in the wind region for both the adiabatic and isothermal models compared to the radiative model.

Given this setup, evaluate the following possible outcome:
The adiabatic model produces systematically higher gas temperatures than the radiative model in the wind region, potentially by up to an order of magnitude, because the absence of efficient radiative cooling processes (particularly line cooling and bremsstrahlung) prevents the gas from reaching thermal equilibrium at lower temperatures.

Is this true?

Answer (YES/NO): YES